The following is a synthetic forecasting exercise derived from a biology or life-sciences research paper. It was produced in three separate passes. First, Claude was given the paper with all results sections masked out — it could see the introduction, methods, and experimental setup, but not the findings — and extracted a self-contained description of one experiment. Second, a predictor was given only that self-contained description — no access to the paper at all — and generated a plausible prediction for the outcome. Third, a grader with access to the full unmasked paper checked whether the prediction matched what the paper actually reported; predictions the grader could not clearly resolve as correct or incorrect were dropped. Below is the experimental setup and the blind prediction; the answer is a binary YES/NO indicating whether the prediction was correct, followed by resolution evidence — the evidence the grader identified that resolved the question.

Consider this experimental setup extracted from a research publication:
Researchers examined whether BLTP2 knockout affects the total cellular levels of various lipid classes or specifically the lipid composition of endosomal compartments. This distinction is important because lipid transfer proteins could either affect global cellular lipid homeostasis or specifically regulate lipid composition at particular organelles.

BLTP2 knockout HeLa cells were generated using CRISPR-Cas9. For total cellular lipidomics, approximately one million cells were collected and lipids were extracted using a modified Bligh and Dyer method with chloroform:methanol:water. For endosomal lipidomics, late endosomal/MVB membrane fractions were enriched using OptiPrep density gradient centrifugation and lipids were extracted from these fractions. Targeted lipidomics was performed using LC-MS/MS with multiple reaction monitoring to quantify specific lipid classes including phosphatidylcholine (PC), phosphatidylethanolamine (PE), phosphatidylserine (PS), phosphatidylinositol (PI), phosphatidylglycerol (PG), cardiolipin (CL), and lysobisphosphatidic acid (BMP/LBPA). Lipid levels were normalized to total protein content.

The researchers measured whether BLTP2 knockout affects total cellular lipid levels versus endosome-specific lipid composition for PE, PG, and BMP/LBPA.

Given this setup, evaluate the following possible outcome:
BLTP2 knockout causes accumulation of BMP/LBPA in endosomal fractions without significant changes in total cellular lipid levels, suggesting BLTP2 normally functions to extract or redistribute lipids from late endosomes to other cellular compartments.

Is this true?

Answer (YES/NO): NO